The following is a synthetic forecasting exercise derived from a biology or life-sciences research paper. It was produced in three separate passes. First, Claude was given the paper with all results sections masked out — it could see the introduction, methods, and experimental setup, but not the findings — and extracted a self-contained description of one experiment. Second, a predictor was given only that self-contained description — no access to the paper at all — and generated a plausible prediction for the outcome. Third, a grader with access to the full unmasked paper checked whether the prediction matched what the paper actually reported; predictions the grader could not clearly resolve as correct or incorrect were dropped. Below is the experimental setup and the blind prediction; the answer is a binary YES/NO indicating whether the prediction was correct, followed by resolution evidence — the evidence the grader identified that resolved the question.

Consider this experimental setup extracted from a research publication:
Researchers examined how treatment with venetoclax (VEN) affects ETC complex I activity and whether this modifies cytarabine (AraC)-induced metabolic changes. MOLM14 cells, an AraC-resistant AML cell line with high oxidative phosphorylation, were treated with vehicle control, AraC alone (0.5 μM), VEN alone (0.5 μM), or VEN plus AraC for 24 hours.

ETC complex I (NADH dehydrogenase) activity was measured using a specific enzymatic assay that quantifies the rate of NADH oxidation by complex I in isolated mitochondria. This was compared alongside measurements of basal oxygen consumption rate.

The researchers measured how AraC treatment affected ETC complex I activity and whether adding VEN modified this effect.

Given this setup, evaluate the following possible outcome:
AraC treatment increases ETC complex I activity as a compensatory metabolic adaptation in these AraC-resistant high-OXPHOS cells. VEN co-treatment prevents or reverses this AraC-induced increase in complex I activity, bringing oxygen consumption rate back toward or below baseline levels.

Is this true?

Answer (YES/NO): YES